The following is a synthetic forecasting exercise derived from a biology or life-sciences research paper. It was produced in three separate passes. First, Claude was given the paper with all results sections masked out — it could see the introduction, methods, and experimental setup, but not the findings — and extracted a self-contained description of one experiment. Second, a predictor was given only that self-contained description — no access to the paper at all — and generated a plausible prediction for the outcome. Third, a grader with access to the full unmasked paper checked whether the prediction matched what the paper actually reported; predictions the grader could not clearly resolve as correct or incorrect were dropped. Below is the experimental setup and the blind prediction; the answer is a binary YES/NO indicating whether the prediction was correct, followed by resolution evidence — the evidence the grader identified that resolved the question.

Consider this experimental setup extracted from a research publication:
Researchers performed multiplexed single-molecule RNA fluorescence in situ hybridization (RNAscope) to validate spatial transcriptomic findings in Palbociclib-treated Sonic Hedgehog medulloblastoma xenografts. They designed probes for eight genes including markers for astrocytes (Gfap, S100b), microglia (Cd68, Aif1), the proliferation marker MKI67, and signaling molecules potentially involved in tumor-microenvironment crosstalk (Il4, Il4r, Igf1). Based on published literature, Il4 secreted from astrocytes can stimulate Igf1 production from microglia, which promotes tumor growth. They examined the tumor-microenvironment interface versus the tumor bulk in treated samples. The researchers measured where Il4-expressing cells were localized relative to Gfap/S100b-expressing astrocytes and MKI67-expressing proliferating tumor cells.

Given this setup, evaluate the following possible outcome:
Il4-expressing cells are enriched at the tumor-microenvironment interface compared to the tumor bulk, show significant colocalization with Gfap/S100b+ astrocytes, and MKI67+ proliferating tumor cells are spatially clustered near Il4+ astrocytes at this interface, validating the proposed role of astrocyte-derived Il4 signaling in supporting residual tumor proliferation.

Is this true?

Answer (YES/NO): YES